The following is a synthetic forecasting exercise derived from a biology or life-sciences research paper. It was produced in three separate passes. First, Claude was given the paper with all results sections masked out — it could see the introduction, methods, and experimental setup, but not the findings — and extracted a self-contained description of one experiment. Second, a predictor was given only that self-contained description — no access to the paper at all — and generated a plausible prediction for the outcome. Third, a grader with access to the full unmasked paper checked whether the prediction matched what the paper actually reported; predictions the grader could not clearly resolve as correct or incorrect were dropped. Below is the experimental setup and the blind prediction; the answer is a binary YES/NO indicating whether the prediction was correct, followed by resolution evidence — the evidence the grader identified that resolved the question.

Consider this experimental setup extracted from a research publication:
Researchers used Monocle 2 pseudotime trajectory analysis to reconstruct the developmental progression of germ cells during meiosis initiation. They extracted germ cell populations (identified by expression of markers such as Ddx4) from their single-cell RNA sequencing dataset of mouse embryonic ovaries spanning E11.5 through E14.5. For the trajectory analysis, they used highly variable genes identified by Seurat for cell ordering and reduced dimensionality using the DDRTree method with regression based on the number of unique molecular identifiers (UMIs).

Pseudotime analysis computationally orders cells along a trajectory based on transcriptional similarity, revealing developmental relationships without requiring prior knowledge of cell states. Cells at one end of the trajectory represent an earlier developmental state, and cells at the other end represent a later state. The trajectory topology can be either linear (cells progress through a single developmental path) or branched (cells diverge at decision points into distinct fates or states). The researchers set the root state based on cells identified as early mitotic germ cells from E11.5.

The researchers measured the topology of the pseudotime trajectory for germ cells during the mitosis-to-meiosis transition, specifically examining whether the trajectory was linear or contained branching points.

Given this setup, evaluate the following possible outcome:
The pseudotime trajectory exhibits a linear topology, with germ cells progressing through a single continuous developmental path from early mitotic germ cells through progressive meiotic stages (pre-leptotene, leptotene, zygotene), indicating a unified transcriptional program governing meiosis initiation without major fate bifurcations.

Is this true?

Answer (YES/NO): YES